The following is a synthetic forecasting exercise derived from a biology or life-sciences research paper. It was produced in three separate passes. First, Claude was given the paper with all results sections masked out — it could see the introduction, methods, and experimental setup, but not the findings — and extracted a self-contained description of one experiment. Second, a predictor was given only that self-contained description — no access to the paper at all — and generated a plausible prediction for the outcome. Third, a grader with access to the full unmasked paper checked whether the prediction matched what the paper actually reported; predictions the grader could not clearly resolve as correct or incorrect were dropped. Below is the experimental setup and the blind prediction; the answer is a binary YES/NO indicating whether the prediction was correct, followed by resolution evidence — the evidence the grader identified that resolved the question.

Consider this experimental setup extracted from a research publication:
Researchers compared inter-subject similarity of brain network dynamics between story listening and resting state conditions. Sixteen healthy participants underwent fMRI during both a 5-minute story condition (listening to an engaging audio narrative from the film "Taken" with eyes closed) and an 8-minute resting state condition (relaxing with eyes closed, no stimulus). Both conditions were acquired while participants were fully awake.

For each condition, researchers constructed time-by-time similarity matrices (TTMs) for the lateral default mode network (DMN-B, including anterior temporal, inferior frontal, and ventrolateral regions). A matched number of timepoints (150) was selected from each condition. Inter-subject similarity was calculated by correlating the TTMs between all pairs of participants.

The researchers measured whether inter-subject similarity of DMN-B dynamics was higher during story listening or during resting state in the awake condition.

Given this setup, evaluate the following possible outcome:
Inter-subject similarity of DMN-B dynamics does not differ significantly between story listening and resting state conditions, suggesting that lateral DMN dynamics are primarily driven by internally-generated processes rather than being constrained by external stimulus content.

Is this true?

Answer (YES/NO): NO